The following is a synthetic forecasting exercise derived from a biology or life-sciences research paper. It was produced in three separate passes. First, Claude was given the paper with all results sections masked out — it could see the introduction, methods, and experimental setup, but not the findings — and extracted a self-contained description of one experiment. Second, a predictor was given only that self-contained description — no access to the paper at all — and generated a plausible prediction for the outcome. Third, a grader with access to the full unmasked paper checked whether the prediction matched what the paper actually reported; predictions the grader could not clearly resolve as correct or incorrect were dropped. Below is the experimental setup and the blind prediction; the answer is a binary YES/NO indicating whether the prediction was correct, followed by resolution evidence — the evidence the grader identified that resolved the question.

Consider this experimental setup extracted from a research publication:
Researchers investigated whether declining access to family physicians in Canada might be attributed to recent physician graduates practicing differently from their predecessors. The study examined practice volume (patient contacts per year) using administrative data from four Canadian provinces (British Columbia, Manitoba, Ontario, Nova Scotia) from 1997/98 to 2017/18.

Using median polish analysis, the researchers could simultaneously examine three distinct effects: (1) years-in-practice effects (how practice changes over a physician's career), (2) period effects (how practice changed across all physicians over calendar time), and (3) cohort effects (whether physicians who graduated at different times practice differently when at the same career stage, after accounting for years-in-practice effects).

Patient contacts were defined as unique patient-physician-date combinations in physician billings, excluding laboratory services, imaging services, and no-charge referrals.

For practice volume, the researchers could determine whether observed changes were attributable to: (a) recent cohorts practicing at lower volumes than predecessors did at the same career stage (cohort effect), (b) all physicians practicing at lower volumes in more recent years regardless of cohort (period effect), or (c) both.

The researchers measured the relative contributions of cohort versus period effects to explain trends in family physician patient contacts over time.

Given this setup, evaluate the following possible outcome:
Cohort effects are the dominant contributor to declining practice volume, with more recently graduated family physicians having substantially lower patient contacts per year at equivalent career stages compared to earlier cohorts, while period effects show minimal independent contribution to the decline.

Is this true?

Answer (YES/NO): NO